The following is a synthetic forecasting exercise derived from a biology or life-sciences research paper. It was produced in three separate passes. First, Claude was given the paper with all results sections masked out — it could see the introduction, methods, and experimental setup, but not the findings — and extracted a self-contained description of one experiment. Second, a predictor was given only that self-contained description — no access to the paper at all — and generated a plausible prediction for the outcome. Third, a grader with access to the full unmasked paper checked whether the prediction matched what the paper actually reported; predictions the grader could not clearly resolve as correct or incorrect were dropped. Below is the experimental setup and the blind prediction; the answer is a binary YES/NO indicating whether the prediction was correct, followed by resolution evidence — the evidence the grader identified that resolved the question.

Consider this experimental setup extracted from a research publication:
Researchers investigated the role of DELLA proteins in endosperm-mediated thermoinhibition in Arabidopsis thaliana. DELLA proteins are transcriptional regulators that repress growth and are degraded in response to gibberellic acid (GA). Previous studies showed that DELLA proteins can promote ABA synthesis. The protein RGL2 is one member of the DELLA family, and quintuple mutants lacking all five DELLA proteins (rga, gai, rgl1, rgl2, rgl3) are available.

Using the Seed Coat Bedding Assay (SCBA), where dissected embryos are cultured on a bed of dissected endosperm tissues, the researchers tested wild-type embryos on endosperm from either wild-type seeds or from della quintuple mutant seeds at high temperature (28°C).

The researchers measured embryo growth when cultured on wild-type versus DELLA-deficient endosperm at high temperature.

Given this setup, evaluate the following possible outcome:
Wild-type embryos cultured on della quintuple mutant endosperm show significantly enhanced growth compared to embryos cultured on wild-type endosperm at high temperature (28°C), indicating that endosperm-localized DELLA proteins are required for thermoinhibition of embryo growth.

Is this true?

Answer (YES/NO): YES